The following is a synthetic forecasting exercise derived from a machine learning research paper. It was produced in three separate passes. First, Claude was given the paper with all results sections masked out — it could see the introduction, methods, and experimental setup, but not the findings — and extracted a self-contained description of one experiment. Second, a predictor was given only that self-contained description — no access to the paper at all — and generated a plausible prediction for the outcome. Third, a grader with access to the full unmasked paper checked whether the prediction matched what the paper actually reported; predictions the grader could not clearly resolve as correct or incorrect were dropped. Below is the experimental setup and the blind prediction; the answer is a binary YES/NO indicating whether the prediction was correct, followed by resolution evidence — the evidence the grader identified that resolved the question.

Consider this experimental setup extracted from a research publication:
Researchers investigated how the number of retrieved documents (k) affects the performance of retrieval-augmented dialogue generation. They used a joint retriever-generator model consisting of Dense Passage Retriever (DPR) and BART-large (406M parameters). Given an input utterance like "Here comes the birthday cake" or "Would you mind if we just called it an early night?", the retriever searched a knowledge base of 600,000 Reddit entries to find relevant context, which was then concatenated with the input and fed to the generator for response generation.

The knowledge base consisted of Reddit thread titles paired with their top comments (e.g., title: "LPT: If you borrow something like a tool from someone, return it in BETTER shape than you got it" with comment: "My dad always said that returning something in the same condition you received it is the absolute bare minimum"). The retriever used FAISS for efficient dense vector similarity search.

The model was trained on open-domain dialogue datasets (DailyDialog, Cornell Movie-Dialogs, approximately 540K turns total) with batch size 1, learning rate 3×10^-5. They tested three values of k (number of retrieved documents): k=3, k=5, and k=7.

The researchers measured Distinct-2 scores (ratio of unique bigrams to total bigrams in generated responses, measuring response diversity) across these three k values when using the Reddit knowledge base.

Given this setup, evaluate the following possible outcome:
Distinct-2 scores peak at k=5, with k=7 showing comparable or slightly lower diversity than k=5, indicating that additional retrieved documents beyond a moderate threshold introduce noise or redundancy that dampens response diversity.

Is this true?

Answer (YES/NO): YES